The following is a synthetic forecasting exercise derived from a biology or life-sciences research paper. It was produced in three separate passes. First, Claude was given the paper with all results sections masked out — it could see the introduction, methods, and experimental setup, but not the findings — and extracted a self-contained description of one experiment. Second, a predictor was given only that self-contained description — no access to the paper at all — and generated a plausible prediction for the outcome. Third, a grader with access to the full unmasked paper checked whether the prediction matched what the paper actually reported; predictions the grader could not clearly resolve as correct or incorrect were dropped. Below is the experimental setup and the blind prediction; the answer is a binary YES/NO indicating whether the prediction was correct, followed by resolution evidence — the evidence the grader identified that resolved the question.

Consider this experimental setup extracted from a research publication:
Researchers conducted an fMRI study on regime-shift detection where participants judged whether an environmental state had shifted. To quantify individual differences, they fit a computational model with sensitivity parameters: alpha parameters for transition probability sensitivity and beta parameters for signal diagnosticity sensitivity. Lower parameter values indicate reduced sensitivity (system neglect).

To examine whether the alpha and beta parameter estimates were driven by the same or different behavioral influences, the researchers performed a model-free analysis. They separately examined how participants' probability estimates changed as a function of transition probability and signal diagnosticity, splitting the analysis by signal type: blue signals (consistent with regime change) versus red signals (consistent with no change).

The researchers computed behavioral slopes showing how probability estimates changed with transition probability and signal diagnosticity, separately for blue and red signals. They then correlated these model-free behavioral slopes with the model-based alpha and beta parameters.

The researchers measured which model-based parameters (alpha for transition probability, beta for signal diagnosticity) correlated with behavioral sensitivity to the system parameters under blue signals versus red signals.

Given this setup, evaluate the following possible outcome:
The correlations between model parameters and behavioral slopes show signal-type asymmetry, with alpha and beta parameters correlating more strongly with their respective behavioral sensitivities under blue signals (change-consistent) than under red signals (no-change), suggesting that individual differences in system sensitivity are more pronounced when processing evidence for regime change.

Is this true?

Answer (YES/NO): NO